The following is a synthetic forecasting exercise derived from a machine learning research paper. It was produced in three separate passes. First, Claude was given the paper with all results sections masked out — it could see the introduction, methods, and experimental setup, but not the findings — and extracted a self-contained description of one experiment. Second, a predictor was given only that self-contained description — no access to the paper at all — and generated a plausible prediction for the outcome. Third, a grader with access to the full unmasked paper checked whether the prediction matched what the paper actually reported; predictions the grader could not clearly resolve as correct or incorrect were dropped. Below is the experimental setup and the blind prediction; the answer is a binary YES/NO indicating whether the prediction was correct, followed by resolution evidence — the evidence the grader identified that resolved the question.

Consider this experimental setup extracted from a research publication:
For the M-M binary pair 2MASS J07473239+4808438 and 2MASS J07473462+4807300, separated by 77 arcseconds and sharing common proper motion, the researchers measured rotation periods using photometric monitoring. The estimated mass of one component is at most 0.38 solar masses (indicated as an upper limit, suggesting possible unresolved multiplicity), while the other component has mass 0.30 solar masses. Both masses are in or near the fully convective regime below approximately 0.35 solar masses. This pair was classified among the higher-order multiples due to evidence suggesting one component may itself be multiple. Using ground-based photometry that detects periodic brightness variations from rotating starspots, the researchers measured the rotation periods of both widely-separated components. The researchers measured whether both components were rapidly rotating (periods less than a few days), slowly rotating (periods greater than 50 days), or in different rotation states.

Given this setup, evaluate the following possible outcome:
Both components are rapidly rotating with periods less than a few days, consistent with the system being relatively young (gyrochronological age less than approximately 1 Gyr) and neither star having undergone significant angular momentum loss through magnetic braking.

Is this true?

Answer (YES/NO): NO